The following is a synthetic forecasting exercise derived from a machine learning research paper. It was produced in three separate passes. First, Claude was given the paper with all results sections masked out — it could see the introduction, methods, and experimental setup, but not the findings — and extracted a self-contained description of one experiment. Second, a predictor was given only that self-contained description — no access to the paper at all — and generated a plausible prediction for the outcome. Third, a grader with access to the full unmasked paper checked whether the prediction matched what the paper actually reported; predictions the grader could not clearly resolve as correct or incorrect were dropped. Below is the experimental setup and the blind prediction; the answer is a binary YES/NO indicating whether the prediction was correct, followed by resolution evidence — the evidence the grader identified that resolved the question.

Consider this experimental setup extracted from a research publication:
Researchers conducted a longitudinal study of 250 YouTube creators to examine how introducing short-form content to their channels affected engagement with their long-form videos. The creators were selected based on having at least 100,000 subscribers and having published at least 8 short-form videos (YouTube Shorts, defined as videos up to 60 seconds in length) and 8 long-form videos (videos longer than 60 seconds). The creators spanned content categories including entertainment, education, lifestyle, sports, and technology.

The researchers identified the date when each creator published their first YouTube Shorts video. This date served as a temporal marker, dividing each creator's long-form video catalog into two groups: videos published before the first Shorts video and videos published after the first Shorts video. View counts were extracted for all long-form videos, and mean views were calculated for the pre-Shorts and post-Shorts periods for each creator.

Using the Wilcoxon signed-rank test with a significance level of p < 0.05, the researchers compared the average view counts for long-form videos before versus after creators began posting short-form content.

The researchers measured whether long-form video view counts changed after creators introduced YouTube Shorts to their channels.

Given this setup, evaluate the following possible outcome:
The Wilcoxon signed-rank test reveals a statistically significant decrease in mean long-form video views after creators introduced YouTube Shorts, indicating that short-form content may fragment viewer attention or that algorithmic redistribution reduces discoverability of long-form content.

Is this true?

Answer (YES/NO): YES